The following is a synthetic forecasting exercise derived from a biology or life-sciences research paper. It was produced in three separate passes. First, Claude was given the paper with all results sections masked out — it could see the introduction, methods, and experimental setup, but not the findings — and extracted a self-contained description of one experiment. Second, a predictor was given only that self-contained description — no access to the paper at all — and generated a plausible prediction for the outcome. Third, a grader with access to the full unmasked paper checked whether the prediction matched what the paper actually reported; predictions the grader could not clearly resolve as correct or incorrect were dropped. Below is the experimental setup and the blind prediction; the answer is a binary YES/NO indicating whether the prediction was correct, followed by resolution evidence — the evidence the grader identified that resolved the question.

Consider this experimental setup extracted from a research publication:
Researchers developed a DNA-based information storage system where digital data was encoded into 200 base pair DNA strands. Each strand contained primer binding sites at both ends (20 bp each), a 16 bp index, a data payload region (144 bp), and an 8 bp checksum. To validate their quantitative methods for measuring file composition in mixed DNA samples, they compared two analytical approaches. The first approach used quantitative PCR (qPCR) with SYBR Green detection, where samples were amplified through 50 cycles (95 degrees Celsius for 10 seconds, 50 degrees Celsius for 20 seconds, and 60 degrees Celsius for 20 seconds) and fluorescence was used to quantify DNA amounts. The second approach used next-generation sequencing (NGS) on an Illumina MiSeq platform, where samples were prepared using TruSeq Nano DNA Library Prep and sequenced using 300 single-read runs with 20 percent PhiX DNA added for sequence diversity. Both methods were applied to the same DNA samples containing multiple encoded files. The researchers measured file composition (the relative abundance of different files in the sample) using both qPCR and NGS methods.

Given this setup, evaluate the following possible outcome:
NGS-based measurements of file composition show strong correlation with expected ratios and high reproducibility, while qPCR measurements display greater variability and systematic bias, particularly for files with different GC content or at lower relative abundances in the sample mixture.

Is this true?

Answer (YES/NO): NO